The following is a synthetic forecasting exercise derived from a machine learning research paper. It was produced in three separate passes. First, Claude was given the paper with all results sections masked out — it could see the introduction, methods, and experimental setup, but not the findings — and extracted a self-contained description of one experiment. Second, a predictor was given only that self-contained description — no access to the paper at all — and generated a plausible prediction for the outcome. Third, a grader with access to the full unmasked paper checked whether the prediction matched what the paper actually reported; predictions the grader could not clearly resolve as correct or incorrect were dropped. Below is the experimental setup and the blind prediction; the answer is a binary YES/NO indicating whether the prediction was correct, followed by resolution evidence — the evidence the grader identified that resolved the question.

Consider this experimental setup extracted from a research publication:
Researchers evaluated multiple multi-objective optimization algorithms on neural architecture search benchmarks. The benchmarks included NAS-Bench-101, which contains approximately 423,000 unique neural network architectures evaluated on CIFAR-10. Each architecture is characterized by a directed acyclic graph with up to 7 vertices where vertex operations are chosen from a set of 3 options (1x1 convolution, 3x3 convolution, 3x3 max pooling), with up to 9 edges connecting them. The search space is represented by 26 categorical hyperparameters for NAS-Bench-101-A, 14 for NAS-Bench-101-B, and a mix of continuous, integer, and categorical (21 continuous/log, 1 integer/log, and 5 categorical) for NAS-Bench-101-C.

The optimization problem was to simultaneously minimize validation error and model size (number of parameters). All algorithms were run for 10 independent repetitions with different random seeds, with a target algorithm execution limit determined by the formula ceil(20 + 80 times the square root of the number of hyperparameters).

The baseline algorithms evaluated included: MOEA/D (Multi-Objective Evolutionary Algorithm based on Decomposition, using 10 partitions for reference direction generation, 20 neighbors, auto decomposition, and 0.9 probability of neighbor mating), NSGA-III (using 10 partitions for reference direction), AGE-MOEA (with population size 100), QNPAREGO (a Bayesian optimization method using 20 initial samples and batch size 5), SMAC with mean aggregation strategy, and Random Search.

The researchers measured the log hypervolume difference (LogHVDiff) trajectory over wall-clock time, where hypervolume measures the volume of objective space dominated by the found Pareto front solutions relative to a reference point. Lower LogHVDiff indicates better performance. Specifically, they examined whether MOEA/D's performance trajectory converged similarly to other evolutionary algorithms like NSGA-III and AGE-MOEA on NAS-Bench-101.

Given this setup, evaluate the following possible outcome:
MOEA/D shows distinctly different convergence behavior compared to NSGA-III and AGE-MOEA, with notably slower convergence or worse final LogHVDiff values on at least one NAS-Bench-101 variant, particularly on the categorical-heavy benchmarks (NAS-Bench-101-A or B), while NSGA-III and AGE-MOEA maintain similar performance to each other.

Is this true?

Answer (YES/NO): YES